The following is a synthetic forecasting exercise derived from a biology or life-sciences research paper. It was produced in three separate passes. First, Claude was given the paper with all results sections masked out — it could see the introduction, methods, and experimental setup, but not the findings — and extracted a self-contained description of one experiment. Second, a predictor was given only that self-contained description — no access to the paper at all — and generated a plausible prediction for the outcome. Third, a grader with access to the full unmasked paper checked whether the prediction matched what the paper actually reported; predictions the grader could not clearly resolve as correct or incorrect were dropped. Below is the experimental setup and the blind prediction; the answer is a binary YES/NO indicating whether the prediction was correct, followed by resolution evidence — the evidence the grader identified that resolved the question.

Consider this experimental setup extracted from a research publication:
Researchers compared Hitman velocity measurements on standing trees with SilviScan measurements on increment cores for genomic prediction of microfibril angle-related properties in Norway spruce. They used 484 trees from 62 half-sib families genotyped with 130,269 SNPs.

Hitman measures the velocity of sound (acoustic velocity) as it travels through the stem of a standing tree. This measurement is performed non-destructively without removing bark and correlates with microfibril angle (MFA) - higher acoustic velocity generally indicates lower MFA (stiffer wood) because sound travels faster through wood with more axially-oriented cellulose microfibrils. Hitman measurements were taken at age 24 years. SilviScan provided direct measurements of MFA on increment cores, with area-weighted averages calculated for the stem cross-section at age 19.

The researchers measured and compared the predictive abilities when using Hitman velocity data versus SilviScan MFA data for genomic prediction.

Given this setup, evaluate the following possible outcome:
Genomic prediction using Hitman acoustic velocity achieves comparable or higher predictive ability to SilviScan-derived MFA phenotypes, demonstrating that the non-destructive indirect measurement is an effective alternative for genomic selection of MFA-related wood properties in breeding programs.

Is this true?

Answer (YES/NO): NO